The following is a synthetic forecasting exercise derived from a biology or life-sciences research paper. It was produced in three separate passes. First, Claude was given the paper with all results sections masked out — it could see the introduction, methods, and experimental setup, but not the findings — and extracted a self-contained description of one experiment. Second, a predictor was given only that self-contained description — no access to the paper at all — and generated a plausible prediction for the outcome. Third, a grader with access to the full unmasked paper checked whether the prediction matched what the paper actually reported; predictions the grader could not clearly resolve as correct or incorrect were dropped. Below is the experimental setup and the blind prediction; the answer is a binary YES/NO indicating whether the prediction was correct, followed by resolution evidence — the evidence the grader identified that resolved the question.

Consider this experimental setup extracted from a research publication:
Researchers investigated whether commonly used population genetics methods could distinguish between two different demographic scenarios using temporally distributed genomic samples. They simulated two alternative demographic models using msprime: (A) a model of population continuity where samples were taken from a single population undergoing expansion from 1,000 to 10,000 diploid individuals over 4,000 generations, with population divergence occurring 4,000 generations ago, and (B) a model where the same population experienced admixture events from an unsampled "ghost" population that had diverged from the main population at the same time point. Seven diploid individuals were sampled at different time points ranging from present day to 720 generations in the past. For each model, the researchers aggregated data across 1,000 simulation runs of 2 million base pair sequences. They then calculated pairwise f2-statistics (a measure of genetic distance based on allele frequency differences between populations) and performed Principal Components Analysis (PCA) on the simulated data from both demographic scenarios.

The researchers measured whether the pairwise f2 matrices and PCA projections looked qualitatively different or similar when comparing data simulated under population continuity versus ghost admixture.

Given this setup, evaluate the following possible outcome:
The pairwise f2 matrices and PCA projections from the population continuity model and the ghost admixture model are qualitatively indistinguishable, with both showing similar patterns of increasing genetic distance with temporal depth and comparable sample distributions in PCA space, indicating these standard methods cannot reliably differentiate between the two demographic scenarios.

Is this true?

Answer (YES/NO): YES